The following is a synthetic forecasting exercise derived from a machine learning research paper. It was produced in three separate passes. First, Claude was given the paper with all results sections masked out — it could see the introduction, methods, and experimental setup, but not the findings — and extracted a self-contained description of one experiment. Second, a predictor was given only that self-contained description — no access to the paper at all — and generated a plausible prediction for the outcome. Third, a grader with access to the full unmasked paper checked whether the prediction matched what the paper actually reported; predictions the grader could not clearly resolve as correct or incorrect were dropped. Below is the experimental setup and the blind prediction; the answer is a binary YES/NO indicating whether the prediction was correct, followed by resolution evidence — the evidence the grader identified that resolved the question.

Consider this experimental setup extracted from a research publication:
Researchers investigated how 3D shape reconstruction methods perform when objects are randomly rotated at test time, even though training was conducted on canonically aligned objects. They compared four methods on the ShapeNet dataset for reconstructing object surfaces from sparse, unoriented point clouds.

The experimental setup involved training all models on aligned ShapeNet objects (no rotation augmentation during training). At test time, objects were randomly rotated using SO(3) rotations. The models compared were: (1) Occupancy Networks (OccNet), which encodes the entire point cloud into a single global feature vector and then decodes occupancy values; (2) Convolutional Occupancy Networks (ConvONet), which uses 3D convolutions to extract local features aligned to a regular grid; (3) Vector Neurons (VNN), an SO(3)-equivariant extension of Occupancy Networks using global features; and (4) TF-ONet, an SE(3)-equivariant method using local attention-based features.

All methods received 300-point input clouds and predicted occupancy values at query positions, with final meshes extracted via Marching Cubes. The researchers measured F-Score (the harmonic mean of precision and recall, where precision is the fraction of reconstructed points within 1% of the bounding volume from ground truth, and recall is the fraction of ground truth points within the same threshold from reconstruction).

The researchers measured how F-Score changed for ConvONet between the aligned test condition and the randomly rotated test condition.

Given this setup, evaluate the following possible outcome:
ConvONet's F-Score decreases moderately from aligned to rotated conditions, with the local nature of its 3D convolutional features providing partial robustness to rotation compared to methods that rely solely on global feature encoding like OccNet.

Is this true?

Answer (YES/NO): YES